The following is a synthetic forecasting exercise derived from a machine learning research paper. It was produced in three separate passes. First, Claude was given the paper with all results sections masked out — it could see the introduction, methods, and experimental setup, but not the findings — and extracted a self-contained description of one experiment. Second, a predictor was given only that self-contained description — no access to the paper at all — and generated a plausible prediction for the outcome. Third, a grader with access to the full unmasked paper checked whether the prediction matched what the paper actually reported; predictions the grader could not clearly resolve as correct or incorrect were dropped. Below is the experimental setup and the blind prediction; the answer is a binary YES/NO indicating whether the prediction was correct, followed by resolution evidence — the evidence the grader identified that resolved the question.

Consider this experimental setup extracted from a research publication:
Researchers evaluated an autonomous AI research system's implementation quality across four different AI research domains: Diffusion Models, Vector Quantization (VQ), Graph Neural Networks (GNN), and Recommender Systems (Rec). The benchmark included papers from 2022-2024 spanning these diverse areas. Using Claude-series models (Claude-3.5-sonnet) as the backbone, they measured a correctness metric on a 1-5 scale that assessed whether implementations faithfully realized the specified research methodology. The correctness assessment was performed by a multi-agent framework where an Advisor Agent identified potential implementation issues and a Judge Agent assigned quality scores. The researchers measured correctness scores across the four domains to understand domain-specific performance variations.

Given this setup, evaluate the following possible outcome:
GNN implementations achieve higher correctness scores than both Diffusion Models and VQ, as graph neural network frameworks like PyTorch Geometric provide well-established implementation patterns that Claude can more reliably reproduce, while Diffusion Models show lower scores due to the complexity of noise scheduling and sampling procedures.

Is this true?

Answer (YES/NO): NO